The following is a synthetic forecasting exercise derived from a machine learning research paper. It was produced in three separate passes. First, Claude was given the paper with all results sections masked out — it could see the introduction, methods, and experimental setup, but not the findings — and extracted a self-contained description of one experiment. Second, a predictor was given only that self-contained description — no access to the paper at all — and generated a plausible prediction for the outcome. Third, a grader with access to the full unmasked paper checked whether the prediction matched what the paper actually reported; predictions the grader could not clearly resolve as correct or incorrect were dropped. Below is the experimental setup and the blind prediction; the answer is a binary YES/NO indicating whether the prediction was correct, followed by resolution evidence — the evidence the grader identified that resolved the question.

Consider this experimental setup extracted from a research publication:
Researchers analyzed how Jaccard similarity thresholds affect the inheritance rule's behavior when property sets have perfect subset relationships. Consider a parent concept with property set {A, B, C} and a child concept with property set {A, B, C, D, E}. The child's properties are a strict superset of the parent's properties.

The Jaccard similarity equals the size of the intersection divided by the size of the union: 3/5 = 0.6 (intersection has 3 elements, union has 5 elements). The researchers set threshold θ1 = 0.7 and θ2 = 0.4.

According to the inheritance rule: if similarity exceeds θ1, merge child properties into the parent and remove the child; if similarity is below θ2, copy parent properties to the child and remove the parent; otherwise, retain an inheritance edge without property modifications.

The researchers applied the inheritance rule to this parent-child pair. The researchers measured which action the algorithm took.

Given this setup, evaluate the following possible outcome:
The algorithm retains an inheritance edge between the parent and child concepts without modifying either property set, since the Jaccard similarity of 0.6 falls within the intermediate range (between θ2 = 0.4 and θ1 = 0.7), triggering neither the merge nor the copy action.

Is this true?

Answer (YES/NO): YES